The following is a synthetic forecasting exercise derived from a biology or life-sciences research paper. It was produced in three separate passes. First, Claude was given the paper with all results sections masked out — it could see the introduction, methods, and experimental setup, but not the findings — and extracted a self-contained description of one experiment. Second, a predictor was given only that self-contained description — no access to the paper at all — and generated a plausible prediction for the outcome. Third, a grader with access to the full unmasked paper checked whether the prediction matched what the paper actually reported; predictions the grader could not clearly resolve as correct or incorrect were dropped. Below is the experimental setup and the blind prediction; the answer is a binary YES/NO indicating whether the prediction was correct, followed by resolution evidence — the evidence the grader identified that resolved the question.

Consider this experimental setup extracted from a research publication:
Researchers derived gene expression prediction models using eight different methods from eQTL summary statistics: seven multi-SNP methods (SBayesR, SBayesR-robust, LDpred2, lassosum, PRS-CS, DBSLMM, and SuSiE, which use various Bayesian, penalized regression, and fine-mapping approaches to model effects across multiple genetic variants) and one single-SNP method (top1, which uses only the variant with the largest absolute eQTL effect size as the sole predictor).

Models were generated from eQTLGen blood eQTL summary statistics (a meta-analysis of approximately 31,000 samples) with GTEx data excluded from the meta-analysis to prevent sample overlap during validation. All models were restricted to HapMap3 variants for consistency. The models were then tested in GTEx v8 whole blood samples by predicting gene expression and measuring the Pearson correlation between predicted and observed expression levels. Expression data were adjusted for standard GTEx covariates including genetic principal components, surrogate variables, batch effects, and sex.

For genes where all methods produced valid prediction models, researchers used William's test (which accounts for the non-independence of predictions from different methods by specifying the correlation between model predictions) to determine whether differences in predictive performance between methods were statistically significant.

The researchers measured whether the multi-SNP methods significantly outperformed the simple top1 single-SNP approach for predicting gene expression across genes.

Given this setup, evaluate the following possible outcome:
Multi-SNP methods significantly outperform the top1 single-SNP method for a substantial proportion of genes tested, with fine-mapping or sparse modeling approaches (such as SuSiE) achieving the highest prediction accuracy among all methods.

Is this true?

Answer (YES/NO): NO